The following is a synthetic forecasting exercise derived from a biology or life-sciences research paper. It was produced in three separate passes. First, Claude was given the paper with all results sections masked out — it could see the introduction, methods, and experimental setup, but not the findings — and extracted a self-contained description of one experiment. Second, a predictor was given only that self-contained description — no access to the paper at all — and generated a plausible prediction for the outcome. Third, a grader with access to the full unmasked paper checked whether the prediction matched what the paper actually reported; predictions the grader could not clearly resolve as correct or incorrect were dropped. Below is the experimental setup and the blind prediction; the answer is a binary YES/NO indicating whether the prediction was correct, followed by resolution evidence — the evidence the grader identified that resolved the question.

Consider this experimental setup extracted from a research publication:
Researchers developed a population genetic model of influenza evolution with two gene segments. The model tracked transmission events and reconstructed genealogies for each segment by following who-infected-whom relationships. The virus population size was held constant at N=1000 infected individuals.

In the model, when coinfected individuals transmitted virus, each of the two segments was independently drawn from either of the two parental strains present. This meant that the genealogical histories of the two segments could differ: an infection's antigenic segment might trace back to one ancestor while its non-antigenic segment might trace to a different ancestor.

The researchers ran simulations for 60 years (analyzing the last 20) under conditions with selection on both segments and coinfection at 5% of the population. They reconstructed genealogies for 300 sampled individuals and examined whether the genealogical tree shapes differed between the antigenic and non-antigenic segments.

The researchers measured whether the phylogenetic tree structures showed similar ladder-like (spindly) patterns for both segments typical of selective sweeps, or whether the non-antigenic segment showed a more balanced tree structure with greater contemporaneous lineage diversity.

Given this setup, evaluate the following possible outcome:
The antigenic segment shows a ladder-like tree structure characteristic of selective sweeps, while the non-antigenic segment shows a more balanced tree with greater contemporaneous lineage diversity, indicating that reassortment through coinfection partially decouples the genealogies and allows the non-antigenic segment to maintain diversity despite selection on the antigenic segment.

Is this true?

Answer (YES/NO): YES